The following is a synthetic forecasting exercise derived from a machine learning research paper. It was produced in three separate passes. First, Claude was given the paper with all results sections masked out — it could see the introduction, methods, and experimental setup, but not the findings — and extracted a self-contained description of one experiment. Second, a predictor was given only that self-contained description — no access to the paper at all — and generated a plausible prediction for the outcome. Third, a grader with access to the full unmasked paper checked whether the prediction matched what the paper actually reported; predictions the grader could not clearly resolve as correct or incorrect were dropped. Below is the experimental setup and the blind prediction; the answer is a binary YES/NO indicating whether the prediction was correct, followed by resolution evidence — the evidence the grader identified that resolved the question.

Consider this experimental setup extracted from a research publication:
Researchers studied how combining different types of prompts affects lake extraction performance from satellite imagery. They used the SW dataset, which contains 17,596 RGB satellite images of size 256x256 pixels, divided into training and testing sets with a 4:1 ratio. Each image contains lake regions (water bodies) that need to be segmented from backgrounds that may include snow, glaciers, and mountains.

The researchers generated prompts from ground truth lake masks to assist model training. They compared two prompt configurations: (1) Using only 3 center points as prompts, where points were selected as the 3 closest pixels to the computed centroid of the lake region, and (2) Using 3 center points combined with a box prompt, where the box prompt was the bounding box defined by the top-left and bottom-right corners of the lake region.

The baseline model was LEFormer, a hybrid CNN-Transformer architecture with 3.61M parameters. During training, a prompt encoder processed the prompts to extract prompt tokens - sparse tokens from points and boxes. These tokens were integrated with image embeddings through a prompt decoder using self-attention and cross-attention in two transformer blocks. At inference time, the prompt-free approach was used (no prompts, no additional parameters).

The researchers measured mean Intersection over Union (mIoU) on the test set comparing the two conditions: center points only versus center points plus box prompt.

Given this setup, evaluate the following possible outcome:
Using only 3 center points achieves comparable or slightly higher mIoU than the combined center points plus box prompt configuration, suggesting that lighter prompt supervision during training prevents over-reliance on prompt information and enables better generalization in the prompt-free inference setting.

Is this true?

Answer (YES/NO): YES